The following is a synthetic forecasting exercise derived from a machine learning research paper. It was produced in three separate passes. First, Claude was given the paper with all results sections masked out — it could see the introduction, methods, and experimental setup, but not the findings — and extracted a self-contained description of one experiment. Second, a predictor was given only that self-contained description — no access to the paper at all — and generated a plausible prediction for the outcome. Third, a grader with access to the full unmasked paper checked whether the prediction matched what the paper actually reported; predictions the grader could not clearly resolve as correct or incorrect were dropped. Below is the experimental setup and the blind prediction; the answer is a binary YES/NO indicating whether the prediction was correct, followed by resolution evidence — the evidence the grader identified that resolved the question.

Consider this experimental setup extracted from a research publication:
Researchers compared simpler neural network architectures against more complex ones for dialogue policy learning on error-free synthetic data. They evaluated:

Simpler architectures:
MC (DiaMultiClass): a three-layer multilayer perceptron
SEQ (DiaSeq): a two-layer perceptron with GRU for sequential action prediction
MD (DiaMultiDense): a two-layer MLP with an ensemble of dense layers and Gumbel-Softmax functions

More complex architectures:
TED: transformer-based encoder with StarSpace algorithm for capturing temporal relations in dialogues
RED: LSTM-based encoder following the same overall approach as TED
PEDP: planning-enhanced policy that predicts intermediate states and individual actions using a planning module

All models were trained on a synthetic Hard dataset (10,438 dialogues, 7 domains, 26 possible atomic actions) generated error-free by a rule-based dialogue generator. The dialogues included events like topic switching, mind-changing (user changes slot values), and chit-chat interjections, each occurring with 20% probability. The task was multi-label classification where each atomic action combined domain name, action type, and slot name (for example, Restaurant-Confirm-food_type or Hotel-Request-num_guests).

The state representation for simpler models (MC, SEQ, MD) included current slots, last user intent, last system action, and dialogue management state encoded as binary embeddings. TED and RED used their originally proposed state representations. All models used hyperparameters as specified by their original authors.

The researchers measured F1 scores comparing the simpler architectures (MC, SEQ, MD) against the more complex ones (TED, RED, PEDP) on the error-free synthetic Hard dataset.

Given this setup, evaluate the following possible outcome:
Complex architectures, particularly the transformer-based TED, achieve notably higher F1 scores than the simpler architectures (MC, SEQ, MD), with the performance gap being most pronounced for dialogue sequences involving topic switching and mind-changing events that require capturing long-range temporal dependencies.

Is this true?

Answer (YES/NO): NO